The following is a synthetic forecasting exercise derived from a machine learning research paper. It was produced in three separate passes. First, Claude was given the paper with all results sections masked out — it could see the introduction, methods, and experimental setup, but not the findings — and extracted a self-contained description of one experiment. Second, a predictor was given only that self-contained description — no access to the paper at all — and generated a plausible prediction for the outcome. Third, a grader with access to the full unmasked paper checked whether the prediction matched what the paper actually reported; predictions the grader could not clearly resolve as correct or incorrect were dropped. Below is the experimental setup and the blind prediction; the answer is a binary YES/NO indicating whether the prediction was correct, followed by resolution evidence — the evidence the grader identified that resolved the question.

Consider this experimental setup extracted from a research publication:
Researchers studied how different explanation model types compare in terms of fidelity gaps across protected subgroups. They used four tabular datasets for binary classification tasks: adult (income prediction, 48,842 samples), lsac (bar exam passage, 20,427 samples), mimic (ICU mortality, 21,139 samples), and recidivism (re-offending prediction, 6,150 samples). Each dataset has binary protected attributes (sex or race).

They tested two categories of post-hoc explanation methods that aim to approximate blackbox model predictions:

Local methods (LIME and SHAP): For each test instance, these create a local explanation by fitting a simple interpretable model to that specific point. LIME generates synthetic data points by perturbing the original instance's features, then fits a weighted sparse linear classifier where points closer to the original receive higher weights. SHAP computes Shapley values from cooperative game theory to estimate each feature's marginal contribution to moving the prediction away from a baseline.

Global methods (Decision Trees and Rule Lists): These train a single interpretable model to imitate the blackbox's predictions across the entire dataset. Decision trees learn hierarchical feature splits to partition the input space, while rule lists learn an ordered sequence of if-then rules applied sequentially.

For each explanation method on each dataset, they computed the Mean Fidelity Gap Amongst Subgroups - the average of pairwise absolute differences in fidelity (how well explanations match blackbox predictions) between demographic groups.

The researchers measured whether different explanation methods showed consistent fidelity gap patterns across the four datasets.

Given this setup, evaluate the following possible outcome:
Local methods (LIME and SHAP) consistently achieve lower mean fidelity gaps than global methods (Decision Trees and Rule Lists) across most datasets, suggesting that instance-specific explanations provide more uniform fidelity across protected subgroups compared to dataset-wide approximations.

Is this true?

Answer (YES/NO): NO